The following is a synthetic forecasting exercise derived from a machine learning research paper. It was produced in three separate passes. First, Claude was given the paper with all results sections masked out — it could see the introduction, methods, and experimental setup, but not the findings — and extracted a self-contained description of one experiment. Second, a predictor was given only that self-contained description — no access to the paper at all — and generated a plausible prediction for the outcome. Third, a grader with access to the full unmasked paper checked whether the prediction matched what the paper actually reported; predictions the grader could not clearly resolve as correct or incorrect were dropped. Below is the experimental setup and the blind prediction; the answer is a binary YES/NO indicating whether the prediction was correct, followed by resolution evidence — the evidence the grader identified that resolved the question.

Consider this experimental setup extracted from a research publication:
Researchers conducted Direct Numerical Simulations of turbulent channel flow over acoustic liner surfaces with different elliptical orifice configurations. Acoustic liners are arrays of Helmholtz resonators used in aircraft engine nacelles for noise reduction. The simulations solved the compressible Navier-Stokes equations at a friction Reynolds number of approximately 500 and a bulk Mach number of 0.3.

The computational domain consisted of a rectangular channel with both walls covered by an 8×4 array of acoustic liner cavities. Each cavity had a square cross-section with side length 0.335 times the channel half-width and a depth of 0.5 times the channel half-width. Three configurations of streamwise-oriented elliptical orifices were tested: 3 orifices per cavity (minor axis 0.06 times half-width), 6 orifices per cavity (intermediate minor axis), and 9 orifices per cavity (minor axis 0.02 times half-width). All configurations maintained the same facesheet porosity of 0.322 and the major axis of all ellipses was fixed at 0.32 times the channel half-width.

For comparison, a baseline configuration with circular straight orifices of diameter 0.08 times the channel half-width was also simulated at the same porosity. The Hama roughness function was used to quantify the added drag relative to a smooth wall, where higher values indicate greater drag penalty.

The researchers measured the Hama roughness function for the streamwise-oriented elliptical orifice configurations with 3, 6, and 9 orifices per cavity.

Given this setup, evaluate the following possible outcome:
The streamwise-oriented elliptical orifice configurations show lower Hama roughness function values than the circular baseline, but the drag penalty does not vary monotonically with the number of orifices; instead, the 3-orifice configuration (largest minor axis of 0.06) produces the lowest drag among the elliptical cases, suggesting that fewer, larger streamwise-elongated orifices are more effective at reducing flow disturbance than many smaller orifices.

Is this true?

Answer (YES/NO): NO